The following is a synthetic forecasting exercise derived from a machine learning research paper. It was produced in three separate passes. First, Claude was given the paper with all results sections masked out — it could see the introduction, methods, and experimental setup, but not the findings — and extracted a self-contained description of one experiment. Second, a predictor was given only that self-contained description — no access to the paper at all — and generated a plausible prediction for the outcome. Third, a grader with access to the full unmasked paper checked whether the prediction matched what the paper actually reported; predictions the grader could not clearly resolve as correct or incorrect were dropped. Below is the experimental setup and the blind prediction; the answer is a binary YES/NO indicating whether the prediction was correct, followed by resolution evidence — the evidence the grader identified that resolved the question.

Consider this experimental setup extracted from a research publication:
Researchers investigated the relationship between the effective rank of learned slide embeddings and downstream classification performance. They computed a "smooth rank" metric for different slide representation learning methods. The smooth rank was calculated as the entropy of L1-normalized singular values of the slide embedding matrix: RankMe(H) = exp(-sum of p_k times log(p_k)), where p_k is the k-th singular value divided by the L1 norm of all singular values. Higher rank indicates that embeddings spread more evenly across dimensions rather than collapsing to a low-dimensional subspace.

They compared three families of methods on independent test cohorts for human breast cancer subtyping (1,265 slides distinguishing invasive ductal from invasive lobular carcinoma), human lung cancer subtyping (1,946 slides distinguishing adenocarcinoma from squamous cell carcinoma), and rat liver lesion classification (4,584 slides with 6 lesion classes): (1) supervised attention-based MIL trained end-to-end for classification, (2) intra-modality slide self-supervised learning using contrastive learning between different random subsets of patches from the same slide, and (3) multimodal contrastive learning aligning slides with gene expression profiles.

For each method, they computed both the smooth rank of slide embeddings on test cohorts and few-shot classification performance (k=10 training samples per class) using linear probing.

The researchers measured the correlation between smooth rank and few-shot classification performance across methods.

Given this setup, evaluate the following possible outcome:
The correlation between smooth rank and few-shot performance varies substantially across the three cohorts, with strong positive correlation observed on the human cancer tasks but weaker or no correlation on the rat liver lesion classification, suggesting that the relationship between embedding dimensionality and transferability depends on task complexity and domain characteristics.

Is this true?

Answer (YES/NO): NO